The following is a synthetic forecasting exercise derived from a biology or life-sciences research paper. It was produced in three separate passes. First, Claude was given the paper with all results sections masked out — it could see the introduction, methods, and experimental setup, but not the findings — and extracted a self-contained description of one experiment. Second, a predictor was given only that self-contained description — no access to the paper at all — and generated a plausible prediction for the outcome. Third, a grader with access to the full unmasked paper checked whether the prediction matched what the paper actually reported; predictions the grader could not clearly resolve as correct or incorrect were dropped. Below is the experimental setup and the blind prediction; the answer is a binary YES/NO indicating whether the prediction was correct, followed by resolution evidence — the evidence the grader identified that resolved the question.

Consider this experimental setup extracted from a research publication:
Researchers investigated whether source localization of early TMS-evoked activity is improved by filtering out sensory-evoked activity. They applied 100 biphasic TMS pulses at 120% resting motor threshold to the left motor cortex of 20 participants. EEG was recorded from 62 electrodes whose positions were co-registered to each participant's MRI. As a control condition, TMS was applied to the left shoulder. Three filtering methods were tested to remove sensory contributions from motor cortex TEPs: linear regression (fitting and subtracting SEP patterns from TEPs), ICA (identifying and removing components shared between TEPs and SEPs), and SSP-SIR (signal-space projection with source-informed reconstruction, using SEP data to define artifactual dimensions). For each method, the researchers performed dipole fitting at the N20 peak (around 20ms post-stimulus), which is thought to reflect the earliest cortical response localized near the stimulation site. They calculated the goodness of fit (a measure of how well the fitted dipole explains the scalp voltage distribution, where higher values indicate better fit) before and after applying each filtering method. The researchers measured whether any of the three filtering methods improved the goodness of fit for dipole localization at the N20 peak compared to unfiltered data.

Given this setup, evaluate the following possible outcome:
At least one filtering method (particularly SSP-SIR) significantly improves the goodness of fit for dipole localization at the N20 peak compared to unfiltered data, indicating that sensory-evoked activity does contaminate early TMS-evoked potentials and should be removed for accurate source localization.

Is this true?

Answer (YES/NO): NO